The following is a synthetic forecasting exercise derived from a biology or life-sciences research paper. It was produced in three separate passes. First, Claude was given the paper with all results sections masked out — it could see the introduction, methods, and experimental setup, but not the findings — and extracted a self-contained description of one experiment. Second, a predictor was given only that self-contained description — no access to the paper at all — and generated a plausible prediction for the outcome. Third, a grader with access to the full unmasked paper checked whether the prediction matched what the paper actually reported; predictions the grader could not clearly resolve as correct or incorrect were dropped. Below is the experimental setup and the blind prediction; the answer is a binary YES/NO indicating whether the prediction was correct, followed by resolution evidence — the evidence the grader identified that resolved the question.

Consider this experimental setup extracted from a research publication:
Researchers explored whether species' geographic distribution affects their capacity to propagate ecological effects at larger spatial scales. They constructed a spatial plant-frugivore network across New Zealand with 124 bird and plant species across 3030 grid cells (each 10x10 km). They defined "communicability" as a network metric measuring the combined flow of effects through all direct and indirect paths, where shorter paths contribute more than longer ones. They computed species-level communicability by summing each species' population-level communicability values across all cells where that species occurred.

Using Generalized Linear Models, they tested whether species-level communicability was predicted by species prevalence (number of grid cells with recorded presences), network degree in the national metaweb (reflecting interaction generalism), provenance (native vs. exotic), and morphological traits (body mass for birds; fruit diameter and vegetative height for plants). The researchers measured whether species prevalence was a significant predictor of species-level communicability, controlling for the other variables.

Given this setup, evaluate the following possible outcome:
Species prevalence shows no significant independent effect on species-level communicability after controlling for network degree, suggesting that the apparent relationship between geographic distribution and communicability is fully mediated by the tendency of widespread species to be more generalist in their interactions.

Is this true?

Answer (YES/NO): NO